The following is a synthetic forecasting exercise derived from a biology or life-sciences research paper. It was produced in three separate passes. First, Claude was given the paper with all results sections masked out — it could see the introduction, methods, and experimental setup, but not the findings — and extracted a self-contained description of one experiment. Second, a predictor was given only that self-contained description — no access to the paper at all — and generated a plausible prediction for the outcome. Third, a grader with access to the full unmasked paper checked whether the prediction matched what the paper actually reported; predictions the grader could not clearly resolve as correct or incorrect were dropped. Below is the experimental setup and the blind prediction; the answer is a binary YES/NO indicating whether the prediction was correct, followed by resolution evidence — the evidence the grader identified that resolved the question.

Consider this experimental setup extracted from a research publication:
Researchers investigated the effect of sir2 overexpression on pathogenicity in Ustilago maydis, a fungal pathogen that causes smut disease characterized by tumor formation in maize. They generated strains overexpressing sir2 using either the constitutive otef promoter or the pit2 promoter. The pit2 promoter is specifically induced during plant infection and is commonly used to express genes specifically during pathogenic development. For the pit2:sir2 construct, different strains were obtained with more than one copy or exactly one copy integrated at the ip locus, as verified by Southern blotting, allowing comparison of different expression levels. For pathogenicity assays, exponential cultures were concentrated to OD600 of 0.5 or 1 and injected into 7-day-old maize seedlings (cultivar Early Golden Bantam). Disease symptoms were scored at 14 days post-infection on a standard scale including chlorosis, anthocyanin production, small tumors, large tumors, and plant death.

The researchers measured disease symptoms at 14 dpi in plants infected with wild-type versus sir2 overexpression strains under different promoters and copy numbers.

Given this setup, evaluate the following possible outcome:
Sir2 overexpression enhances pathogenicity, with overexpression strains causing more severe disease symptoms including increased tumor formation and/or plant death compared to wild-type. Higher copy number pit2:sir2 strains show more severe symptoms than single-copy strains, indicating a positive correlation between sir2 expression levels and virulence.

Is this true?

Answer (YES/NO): NO